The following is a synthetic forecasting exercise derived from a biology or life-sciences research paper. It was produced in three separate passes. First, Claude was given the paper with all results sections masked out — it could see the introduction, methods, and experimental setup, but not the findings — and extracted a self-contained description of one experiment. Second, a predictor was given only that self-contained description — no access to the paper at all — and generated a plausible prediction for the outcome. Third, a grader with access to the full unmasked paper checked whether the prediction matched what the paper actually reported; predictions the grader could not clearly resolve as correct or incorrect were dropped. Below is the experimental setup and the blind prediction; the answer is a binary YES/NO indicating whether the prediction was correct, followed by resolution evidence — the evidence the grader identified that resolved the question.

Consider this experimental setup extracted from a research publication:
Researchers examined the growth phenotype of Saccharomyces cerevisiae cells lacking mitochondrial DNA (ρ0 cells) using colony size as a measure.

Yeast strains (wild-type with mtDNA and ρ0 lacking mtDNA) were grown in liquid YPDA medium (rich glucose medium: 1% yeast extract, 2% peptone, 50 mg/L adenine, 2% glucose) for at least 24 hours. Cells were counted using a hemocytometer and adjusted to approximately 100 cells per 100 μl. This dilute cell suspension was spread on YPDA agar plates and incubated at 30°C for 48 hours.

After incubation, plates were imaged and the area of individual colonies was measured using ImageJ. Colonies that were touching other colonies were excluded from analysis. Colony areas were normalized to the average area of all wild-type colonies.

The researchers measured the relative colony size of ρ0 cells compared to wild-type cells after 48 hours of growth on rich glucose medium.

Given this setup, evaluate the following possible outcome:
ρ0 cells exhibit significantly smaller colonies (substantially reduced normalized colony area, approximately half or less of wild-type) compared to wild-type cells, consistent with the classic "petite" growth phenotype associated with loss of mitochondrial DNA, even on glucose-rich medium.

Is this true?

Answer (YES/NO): YES